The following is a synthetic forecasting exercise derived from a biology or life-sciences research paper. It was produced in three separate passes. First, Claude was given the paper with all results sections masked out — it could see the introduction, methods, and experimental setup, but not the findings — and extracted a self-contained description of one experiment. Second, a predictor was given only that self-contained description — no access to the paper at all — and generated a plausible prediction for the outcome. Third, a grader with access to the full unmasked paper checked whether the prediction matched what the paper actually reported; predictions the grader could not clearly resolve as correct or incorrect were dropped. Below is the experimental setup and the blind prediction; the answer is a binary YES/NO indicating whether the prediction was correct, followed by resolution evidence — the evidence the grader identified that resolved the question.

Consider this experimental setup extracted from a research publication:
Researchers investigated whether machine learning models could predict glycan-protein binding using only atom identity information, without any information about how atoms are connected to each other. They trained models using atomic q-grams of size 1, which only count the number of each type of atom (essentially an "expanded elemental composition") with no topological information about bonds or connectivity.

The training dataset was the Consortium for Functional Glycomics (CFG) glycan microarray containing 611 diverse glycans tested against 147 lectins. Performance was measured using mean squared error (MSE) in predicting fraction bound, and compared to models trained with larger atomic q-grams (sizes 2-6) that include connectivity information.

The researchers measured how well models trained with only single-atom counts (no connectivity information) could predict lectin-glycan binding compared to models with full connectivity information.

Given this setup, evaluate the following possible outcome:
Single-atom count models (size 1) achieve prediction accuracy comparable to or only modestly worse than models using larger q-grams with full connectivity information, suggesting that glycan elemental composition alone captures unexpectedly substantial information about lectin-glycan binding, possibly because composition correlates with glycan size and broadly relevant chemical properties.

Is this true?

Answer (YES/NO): YES